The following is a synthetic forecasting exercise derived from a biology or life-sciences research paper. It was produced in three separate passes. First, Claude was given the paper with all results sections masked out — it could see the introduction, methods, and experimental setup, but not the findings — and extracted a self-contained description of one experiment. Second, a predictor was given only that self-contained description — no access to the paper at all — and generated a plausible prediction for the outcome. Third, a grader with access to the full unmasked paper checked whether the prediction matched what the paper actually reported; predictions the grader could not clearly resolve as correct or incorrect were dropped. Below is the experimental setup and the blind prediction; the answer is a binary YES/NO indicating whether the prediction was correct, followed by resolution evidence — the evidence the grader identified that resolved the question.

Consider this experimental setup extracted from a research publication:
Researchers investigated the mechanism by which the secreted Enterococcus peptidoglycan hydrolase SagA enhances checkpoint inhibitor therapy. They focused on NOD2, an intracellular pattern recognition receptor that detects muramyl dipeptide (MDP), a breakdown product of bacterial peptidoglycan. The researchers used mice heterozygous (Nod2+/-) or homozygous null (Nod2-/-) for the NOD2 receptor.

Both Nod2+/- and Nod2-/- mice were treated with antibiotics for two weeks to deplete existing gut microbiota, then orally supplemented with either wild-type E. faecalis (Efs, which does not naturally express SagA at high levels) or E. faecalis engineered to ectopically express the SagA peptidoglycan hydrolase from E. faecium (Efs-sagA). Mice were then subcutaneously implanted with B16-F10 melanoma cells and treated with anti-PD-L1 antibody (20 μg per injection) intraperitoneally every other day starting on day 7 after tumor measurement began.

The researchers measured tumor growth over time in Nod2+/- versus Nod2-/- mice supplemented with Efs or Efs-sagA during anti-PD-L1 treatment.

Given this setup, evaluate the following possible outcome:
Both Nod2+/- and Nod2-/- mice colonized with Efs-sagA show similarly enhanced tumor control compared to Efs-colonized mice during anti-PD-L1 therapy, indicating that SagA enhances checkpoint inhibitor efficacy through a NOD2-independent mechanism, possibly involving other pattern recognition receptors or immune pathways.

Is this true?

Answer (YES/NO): NO